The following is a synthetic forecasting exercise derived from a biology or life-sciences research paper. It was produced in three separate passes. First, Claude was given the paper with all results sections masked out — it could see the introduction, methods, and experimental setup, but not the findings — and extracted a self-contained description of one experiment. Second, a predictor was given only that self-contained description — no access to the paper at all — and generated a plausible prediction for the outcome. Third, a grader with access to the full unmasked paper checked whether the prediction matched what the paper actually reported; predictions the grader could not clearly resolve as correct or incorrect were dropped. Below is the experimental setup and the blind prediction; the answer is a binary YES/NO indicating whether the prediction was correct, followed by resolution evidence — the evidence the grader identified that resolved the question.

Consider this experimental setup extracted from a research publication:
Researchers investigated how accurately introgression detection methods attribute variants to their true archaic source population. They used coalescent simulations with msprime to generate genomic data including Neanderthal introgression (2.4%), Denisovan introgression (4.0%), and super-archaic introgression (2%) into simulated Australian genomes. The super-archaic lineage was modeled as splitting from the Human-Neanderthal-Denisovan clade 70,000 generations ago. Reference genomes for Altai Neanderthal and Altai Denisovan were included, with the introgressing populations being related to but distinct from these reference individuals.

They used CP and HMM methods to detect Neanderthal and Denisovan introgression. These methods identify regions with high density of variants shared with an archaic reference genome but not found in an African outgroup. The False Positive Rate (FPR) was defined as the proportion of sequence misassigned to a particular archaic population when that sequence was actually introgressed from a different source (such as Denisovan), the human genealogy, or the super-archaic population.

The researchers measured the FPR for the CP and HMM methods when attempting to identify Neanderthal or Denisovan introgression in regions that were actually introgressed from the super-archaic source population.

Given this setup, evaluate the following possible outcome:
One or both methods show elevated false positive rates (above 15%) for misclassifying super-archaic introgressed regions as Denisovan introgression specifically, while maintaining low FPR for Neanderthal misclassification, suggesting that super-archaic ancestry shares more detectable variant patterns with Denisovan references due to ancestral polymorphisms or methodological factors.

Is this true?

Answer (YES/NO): NO